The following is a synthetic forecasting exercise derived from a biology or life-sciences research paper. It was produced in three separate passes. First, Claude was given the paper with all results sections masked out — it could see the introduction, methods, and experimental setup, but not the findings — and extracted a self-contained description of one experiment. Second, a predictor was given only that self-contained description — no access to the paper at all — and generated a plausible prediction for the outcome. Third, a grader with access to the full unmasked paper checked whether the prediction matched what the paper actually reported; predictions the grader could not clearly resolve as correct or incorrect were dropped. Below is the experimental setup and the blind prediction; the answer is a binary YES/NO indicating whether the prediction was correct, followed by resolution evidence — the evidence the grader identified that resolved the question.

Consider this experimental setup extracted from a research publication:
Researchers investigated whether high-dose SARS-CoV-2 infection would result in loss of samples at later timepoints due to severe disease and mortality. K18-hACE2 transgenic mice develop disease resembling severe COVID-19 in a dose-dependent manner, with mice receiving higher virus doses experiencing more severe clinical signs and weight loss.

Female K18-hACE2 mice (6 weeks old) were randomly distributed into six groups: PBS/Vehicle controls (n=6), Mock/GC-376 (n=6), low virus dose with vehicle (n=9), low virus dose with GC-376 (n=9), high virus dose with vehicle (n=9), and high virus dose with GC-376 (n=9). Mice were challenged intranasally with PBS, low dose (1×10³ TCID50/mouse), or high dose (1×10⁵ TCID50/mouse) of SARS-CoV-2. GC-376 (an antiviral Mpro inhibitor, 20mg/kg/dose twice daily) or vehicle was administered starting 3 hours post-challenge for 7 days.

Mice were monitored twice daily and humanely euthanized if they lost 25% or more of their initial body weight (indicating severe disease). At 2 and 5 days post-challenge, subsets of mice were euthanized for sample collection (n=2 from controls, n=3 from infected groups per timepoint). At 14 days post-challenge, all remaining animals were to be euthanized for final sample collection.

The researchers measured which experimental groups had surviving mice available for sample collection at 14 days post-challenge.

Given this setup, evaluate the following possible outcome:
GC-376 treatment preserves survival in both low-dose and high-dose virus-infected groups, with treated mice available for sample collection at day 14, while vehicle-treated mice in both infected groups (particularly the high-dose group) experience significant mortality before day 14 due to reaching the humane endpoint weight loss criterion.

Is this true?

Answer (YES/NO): NO